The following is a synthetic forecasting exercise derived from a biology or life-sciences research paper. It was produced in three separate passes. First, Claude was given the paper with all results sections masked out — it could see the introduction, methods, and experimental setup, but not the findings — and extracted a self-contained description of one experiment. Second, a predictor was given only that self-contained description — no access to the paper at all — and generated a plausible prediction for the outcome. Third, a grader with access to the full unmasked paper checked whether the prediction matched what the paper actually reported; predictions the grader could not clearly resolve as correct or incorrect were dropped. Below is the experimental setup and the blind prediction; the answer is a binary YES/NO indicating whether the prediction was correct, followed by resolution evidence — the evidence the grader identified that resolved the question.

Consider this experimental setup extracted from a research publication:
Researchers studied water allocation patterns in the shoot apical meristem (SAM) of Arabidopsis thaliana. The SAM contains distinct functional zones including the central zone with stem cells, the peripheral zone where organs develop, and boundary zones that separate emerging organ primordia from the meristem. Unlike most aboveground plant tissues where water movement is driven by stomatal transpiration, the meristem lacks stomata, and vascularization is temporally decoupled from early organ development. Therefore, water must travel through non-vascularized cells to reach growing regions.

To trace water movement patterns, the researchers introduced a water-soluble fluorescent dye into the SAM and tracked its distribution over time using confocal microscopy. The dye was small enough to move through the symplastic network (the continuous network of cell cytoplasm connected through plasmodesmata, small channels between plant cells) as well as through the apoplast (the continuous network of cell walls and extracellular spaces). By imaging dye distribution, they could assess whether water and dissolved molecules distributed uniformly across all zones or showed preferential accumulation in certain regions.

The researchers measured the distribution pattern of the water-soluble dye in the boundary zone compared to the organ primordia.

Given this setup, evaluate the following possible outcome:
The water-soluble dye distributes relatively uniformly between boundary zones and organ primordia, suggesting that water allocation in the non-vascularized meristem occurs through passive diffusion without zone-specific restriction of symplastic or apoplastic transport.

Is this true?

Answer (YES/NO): NO